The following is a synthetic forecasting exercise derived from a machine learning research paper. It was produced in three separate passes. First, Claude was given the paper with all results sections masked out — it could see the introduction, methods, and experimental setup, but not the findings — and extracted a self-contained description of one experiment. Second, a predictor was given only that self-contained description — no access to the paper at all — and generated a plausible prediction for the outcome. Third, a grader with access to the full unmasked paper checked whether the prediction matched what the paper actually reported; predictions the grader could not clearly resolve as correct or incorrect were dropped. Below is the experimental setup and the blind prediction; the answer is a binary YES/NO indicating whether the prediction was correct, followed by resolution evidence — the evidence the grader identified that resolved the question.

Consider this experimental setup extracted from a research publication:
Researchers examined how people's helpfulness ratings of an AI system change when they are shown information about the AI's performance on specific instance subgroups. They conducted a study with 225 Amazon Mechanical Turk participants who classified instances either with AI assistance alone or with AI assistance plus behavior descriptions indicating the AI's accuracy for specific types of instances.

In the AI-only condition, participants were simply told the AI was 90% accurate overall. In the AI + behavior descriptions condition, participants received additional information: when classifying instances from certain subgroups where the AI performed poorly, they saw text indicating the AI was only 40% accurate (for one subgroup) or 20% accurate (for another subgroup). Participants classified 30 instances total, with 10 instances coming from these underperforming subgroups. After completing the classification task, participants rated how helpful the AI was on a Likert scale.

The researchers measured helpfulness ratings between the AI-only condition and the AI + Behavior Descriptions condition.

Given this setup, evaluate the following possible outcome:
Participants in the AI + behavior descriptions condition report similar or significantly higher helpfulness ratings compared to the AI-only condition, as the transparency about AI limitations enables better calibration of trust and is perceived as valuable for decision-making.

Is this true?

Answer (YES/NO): NO